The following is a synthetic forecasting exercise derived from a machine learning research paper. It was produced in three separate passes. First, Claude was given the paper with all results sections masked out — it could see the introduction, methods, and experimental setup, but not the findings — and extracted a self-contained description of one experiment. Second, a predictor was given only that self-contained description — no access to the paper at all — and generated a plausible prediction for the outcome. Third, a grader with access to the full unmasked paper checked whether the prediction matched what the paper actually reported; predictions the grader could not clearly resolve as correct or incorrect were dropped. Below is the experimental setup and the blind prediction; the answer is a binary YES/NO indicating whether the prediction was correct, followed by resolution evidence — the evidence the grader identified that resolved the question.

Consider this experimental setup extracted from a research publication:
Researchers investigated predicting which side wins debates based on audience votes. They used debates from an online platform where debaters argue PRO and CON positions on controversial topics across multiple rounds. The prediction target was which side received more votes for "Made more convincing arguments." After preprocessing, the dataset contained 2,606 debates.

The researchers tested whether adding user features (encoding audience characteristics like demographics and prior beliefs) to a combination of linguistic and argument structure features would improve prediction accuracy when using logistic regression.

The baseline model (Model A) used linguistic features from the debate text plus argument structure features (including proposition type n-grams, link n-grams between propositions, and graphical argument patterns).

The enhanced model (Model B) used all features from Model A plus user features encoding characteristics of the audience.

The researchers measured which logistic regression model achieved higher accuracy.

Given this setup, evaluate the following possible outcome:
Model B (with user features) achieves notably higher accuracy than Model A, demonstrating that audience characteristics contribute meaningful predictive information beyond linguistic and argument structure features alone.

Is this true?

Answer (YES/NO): NO